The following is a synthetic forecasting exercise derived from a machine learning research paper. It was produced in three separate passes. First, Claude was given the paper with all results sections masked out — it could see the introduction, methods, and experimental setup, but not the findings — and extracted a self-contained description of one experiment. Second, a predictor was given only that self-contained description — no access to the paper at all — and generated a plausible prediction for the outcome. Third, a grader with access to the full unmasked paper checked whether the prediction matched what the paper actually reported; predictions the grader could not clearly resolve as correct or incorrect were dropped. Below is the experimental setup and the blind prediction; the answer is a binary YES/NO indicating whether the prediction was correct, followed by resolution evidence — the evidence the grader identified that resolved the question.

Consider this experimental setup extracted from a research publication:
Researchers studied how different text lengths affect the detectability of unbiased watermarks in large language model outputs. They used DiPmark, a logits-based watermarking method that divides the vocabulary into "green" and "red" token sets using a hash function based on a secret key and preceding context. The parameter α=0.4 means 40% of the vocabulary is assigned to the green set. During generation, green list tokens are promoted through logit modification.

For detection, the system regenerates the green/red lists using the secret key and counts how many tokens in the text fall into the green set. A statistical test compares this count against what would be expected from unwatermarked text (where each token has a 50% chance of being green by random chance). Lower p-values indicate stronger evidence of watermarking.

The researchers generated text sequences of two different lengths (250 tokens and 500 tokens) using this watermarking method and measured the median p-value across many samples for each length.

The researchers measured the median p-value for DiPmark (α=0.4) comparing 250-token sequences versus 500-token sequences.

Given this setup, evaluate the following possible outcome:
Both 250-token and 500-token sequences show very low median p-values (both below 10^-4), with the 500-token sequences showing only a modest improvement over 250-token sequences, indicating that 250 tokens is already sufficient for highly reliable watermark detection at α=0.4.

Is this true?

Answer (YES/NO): NO